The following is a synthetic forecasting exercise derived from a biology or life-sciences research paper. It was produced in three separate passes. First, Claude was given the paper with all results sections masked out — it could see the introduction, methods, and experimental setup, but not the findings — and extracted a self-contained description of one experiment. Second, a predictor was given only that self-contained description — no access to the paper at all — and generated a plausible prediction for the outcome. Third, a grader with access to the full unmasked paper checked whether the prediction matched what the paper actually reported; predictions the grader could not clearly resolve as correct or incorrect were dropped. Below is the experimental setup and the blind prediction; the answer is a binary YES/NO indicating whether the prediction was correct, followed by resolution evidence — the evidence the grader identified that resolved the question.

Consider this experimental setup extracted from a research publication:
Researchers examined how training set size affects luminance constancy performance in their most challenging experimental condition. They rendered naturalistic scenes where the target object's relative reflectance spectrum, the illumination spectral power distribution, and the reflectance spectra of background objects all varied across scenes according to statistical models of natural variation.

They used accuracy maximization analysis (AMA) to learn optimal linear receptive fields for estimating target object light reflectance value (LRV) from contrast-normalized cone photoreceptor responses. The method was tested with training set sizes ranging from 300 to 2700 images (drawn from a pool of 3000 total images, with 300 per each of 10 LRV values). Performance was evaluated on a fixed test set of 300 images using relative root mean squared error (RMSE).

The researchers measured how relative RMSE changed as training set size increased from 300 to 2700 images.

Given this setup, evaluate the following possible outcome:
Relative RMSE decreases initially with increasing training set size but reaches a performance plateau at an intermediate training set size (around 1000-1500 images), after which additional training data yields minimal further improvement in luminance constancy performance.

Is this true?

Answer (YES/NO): NO